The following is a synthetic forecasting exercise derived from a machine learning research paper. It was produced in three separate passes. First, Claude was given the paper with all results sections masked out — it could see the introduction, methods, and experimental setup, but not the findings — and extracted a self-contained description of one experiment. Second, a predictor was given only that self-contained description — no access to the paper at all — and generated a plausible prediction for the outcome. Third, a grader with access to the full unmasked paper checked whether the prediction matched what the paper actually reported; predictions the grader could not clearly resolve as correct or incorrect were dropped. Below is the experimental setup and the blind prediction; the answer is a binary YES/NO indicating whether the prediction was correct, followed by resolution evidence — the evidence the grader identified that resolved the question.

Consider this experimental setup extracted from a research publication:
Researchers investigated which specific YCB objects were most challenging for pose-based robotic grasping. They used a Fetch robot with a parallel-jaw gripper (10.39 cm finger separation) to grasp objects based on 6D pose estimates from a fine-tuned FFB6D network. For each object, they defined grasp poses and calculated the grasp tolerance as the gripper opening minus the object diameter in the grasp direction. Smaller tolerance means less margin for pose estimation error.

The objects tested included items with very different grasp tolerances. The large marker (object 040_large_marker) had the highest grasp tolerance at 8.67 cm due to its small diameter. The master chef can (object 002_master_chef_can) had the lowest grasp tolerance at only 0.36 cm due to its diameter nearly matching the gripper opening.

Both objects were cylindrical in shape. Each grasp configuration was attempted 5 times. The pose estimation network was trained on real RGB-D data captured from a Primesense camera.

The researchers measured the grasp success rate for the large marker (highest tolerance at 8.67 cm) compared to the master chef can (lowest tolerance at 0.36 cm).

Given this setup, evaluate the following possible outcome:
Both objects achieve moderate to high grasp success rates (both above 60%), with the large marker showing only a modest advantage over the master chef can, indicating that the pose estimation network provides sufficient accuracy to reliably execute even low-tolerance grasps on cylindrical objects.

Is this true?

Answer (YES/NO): NO